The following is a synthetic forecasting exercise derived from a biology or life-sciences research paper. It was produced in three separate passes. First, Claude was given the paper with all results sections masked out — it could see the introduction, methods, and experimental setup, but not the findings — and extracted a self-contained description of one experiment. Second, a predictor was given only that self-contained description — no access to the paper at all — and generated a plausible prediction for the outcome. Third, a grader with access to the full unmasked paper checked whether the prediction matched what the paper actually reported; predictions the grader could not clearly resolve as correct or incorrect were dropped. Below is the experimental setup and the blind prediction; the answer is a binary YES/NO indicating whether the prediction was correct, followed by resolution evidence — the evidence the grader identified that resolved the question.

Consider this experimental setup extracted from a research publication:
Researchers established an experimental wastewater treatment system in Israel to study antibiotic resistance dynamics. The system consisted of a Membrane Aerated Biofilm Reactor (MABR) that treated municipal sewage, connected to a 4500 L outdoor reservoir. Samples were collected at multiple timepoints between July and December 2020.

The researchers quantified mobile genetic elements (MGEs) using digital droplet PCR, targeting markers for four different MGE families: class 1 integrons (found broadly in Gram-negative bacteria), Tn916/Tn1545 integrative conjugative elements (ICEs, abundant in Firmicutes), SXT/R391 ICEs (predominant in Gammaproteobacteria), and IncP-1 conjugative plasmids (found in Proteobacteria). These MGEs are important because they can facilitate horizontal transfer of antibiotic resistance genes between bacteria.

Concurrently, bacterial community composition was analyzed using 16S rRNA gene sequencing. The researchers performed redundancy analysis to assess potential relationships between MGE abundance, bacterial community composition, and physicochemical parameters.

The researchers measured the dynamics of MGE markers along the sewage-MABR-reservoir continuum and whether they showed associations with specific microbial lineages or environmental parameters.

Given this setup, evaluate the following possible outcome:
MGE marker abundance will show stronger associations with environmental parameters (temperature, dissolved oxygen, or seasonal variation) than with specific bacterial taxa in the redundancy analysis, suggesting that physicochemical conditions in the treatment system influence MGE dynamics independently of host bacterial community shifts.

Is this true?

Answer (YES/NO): NO